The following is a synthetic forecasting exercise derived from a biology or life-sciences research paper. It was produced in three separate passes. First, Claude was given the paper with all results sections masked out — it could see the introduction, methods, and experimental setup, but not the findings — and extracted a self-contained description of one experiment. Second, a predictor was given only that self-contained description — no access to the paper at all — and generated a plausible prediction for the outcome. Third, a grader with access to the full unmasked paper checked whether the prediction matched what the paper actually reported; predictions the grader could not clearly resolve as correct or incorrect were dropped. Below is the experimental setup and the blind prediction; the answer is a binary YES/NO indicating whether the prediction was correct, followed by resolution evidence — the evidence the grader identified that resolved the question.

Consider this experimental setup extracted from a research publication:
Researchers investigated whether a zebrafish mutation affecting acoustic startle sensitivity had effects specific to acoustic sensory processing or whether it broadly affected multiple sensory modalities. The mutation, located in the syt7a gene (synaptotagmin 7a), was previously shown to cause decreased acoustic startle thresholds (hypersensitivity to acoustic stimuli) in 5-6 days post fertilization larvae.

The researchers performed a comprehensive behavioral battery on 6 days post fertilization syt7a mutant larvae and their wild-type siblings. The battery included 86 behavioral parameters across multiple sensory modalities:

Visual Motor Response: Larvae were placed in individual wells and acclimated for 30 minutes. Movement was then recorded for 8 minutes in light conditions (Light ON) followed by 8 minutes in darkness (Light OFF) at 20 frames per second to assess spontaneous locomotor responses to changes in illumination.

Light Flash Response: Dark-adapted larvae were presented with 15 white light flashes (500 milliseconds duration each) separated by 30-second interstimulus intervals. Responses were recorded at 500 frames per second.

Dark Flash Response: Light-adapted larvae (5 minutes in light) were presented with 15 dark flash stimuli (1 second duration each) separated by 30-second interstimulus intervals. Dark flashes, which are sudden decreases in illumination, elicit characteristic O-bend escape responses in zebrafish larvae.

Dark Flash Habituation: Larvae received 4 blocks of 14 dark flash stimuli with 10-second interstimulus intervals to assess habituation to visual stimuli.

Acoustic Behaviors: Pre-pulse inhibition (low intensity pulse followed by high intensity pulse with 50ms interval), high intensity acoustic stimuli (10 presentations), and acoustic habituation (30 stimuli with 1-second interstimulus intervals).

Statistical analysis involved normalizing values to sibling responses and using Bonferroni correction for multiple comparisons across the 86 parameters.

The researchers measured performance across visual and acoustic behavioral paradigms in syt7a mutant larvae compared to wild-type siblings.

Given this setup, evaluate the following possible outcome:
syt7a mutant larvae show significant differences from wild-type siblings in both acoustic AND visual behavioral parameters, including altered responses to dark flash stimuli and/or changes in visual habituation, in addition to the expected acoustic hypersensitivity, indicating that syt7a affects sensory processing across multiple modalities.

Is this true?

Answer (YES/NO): NO